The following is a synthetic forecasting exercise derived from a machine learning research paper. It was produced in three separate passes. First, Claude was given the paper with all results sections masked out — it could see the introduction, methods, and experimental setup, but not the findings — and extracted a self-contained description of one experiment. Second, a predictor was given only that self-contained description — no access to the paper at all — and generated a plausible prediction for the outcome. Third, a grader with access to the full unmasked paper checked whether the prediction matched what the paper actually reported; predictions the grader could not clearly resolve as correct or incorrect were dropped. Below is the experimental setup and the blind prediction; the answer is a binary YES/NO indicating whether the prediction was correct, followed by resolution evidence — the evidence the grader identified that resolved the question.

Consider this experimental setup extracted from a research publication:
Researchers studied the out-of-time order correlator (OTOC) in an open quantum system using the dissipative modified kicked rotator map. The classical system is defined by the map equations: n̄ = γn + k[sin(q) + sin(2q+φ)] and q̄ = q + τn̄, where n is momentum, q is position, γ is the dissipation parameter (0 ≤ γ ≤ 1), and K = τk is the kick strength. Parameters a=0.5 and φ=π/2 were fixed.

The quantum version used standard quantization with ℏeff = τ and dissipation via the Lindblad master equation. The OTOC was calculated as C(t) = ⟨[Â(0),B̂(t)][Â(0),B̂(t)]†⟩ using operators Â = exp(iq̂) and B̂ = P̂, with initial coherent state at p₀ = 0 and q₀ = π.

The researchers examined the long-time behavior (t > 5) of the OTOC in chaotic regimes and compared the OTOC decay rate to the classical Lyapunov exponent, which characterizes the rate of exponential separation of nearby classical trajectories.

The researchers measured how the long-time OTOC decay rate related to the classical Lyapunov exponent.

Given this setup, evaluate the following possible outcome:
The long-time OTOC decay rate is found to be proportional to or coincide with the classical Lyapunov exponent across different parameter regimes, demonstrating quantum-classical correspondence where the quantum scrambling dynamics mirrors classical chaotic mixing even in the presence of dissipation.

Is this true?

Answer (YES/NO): NO